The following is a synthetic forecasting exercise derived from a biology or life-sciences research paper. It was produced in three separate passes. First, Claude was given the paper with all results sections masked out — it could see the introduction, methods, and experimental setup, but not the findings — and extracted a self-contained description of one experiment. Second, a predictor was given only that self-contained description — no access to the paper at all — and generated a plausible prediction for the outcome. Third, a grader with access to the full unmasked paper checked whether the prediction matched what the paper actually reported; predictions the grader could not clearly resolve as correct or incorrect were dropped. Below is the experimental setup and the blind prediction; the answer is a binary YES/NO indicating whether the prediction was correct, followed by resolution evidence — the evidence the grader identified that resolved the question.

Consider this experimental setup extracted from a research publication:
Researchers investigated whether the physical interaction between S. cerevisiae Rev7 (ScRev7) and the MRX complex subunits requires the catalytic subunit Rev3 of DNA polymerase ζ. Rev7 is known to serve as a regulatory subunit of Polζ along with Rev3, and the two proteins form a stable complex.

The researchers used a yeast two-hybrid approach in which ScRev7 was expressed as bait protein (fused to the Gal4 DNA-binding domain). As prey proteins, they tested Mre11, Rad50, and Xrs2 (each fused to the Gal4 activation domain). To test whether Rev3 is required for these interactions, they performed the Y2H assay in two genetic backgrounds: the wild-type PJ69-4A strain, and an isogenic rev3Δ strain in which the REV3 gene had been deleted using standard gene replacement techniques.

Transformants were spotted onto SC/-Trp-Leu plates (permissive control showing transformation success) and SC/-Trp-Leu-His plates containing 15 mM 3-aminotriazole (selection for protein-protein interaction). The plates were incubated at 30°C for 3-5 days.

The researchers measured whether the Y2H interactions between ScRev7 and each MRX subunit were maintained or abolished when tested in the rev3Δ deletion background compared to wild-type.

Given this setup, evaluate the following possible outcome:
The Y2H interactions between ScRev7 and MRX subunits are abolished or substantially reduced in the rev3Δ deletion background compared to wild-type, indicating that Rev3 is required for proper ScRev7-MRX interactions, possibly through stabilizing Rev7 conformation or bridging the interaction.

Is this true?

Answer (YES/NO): NO